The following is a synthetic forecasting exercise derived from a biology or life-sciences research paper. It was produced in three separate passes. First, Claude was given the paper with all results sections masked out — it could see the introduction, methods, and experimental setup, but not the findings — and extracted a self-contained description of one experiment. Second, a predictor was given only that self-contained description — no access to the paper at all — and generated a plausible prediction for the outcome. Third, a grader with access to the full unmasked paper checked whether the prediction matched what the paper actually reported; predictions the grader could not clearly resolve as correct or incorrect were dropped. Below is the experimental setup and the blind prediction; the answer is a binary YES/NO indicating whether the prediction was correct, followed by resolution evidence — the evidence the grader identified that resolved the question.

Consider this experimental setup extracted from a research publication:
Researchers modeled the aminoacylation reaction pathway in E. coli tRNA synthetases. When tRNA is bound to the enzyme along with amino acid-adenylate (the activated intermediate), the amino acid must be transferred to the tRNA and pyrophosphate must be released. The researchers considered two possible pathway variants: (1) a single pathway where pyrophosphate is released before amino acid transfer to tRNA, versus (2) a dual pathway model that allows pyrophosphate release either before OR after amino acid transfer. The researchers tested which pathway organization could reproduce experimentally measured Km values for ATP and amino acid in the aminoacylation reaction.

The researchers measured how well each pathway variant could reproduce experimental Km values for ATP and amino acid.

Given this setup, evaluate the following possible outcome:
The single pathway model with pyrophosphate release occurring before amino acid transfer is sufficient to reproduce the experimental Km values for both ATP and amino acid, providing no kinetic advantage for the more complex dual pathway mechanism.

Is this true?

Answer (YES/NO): NO